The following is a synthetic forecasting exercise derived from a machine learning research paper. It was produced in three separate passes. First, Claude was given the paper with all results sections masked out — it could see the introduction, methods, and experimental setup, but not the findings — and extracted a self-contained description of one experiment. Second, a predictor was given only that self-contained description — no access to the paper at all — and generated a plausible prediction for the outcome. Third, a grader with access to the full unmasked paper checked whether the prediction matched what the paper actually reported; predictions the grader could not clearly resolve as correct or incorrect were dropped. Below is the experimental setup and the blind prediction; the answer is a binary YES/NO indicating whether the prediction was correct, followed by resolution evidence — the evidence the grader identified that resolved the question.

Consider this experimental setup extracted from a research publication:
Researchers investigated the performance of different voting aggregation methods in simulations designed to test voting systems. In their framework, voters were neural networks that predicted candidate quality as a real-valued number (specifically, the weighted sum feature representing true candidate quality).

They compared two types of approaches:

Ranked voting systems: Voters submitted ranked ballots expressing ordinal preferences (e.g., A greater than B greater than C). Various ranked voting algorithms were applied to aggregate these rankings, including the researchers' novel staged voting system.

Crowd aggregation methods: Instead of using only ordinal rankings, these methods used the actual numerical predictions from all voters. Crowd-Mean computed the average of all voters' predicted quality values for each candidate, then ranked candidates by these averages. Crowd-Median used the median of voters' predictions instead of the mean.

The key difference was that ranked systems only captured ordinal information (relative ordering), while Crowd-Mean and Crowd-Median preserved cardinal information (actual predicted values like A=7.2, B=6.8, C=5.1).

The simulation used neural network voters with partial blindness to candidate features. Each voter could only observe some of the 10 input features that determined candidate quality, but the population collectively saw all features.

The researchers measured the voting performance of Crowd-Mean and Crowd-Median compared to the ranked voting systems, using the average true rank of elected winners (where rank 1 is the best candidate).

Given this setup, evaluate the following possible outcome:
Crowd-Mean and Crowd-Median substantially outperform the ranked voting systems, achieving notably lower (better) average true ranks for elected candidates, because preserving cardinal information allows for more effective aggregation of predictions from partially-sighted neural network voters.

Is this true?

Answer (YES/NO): YES